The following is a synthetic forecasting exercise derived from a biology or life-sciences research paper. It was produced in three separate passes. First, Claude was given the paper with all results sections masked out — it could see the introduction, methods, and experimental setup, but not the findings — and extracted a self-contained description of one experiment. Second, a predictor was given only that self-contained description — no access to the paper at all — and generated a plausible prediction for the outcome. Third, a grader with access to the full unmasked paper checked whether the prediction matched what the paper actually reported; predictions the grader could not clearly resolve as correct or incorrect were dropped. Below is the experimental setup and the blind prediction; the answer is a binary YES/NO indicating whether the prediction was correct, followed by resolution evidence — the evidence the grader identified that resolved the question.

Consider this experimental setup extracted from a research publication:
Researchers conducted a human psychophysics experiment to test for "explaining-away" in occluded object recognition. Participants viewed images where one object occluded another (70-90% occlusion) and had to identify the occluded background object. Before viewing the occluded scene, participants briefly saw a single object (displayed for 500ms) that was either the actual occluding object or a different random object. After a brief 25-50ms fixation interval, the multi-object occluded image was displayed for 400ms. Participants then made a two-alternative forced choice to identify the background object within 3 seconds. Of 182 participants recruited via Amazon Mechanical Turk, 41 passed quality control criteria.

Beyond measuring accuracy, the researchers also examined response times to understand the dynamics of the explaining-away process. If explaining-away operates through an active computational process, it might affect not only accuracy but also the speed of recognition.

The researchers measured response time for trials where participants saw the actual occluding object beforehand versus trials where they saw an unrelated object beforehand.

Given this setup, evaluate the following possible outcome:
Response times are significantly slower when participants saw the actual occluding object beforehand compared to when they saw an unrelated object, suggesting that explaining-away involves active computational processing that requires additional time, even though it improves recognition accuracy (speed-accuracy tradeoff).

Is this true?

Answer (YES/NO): NO